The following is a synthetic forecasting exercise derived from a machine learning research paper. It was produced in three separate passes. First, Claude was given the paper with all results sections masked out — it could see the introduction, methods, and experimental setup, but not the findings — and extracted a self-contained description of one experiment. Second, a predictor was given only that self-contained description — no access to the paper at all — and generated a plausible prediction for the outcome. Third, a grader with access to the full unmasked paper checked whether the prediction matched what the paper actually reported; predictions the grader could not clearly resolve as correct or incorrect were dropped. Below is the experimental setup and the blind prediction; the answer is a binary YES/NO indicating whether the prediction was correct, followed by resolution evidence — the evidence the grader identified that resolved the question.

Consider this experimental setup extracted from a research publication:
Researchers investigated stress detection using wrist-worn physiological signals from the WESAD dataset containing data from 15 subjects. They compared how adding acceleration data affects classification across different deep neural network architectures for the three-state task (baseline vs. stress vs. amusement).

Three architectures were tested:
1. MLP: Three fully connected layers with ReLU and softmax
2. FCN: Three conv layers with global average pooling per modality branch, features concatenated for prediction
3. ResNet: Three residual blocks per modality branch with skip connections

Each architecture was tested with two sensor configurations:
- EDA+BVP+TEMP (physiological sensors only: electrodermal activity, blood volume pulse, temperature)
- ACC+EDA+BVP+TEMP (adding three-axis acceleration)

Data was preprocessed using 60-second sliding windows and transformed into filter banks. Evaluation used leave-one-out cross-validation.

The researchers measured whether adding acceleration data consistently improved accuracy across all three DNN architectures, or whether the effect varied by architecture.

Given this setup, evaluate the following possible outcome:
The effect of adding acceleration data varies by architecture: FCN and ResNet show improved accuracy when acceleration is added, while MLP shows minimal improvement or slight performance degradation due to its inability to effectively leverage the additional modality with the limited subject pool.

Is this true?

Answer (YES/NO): NO